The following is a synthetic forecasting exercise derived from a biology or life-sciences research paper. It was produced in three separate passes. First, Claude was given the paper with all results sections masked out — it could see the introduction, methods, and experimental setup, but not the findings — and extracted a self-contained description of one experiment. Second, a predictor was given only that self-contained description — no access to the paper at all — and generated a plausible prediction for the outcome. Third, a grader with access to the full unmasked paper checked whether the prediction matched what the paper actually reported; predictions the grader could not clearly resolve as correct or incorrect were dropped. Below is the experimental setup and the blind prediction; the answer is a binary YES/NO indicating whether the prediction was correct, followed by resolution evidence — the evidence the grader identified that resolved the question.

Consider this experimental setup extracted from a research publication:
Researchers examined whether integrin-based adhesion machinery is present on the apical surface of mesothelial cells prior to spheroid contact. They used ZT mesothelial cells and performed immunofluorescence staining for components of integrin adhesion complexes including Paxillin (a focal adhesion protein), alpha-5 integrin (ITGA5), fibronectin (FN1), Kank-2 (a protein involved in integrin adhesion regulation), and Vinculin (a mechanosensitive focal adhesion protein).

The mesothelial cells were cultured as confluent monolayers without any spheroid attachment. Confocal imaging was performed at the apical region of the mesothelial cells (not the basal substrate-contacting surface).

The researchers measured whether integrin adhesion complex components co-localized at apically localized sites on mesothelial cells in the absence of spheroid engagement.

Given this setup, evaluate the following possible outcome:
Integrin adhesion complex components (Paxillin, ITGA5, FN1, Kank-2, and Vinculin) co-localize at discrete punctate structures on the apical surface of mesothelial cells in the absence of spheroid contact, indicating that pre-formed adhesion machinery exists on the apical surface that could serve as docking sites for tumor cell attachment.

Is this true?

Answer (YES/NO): YES